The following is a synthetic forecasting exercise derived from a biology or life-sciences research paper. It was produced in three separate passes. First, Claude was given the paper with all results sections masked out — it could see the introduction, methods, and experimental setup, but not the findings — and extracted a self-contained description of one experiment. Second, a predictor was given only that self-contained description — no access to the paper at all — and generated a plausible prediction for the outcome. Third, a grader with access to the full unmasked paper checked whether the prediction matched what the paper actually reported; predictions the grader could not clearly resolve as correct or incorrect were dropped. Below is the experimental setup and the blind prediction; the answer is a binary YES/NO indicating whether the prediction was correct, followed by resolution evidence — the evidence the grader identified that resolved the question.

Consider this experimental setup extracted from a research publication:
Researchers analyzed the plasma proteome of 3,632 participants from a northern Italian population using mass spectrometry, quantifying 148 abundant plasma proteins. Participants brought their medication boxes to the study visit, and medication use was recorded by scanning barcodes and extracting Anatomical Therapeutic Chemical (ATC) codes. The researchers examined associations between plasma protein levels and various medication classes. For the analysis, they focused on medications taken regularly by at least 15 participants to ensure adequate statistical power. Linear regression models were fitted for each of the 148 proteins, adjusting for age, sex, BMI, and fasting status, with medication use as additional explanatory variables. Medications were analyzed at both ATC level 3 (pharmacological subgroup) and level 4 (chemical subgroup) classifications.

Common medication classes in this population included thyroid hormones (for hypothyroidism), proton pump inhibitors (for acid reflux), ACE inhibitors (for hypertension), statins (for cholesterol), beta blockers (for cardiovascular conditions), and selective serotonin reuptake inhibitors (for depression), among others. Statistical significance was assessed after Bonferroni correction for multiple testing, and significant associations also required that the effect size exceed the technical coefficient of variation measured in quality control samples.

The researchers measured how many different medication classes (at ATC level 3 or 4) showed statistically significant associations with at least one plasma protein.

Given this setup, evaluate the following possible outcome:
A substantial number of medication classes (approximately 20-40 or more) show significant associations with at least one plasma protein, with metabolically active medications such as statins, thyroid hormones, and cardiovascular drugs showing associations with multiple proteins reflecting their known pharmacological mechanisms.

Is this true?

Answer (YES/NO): NO